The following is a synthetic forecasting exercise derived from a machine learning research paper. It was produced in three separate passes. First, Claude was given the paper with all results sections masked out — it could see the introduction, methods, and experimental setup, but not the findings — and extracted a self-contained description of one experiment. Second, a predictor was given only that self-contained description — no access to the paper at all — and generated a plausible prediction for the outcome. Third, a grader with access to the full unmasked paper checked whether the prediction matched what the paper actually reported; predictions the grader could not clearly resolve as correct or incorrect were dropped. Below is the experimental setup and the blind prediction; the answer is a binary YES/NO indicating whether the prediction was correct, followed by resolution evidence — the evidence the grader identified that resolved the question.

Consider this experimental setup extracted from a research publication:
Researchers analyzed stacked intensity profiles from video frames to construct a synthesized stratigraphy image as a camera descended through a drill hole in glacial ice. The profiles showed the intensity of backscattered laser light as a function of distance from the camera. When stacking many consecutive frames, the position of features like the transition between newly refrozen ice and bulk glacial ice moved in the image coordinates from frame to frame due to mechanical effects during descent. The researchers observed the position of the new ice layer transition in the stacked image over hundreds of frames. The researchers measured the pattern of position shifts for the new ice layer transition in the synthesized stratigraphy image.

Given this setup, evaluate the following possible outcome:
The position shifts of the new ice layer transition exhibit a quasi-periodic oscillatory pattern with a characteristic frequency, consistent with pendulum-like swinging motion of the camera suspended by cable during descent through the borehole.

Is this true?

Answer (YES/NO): NO